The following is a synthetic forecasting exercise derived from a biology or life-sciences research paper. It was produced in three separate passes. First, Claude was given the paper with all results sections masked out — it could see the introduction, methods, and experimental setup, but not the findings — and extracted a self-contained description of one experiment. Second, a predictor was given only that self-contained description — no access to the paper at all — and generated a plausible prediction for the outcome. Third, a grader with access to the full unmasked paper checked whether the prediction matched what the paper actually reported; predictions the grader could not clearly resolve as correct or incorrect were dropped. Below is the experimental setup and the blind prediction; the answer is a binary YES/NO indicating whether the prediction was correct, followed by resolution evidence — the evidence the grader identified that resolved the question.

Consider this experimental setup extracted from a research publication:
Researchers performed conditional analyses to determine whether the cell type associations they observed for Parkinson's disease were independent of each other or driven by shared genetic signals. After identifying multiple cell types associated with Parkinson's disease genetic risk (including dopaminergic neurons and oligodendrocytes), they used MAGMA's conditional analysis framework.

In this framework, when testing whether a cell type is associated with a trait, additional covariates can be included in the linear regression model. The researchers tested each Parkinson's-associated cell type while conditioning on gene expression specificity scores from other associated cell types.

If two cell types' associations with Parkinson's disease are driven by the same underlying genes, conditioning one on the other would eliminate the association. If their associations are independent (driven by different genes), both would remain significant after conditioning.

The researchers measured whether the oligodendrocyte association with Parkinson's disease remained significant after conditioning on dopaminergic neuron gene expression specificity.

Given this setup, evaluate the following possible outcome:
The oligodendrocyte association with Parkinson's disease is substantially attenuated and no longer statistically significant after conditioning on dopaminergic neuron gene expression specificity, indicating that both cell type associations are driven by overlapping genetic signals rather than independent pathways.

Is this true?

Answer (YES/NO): NO